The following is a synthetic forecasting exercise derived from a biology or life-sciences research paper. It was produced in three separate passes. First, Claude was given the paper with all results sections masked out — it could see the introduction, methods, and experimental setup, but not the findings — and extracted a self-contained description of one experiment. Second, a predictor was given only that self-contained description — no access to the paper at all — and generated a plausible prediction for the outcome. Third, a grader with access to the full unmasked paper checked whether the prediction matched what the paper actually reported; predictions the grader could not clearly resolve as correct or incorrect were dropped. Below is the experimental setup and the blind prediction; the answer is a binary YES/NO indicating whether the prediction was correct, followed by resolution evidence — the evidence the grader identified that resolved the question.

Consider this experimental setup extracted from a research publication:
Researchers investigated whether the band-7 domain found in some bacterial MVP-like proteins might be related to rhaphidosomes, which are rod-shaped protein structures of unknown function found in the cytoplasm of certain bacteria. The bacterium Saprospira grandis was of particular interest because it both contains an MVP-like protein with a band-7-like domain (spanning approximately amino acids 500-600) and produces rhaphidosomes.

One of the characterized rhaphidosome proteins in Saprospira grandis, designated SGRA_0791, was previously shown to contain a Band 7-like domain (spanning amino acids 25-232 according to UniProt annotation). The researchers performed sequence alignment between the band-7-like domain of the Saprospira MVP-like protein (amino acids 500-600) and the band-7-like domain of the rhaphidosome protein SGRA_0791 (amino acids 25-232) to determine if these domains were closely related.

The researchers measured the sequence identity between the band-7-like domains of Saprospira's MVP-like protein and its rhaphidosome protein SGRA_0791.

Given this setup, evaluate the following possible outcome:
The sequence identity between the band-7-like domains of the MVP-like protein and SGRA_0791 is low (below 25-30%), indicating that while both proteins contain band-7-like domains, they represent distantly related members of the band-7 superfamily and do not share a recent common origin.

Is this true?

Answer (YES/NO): YES